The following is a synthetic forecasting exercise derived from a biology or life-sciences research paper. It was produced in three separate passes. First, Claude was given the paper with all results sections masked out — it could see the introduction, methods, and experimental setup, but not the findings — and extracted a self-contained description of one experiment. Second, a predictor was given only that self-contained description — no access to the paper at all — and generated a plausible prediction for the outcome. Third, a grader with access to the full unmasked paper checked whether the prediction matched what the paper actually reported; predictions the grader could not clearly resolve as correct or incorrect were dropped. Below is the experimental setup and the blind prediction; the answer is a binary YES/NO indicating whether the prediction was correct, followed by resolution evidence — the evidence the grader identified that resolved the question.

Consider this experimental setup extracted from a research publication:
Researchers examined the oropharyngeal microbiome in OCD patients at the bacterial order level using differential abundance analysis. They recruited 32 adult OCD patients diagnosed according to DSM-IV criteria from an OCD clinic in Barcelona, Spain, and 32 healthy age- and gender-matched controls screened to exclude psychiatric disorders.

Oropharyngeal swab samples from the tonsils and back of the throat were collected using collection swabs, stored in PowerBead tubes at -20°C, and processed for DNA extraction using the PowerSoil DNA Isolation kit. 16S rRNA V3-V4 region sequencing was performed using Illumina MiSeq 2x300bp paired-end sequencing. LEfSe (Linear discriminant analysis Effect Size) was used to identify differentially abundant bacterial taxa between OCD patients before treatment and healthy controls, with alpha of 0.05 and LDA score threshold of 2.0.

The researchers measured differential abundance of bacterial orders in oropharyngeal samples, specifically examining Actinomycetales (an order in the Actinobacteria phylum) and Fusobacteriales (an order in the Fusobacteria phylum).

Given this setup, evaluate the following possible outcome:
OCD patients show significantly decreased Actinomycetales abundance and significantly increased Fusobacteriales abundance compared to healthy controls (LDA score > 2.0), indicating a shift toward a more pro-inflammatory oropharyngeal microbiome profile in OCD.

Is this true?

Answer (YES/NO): NO